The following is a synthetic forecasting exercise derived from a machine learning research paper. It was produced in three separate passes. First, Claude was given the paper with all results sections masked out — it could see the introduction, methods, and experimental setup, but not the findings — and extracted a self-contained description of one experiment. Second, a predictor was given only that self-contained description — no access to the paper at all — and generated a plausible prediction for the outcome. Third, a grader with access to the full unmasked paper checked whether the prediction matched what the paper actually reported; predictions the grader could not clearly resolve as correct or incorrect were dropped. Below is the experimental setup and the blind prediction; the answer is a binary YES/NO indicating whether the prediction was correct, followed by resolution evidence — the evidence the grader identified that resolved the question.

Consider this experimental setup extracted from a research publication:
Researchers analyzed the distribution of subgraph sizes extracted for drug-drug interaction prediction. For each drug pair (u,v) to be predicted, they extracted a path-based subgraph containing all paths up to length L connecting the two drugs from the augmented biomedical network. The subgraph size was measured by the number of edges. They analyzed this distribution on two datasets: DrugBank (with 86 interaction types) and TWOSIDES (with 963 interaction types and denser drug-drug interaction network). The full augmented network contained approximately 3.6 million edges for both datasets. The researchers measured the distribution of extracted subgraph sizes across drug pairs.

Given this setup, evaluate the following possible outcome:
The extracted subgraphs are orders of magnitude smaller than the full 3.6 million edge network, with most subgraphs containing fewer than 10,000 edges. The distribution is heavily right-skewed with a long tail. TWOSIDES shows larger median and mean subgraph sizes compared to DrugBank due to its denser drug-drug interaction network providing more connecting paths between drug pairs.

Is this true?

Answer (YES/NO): NO